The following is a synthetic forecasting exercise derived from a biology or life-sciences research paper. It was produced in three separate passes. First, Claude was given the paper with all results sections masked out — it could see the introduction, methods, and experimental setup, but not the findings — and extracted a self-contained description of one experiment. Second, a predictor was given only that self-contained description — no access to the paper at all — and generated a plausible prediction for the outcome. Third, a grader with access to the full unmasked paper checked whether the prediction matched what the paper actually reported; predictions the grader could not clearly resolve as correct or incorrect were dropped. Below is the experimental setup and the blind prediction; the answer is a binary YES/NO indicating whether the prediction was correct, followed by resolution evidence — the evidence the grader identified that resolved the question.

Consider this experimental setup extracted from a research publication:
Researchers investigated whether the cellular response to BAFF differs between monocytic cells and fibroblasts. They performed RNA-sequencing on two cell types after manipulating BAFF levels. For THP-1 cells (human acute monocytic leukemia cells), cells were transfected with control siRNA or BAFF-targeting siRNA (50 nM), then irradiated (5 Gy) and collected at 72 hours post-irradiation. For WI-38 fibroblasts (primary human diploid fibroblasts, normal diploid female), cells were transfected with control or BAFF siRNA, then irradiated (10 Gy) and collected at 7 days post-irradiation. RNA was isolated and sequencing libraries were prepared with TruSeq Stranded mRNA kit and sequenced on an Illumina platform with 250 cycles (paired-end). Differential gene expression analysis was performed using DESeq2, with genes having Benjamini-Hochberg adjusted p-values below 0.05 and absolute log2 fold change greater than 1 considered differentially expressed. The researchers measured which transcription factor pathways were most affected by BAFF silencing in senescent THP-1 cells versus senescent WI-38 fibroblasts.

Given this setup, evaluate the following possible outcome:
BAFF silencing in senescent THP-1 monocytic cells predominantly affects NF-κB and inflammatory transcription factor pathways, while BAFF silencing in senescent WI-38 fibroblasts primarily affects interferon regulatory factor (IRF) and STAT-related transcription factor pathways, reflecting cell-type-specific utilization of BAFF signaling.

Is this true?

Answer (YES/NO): NO